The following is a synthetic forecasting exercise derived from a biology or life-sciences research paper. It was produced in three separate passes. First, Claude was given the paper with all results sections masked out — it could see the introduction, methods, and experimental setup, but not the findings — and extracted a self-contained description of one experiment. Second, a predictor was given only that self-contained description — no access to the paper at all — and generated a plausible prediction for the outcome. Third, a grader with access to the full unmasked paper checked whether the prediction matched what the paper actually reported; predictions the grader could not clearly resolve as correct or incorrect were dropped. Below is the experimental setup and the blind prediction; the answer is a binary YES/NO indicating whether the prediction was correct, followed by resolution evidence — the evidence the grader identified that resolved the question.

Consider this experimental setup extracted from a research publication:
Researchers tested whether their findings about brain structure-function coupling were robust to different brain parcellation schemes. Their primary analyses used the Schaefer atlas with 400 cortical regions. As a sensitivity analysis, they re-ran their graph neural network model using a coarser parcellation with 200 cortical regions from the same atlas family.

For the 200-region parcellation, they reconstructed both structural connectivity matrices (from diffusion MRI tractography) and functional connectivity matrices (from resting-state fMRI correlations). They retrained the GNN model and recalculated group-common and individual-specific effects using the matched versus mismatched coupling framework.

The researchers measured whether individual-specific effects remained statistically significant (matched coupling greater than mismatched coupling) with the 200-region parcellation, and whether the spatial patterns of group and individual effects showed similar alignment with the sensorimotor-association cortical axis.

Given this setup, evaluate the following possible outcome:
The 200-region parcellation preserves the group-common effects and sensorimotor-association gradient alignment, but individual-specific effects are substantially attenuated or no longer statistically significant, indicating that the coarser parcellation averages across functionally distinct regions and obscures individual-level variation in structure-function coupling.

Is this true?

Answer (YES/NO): NO